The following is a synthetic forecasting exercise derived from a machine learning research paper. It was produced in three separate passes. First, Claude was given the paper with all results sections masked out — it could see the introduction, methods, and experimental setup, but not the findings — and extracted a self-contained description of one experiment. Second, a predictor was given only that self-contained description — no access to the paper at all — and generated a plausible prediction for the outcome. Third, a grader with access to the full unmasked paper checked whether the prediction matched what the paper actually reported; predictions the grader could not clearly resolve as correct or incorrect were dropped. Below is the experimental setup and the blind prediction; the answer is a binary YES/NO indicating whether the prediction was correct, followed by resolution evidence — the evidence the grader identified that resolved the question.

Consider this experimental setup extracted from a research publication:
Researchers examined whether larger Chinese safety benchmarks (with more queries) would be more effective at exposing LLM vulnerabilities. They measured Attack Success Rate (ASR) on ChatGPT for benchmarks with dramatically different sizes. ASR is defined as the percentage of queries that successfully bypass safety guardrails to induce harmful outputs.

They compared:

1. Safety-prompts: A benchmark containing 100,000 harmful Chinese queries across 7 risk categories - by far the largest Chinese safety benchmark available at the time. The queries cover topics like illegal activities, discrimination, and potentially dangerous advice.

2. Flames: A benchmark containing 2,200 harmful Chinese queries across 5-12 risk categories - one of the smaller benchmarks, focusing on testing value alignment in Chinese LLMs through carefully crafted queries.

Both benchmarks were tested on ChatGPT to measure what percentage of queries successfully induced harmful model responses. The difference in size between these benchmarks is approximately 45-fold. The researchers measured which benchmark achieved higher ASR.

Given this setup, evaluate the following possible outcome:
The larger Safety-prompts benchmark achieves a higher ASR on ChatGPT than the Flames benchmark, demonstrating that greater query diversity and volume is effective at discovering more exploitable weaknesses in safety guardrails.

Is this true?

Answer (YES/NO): NO